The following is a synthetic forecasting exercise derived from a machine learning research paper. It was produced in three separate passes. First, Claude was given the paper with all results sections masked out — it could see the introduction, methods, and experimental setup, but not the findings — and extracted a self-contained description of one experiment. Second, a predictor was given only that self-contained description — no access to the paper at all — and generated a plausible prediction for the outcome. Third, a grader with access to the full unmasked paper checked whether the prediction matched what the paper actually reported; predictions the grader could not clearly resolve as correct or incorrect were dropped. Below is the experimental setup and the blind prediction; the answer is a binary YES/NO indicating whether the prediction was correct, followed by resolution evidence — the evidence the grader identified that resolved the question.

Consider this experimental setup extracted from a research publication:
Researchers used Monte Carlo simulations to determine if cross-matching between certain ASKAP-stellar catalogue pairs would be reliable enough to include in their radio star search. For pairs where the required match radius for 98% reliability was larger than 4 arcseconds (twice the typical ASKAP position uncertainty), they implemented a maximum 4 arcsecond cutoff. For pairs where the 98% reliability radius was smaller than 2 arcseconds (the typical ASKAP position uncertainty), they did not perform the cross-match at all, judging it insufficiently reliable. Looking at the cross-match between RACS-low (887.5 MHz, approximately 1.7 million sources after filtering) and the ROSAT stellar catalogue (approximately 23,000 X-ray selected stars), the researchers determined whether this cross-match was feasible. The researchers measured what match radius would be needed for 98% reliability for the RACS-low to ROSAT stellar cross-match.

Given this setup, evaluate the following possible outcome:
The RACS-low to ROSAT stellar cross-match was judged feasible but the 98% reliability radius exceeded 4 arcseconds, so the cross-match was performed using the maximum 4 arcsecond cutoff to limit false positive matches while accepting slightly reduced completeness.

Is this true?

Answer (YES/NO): NO